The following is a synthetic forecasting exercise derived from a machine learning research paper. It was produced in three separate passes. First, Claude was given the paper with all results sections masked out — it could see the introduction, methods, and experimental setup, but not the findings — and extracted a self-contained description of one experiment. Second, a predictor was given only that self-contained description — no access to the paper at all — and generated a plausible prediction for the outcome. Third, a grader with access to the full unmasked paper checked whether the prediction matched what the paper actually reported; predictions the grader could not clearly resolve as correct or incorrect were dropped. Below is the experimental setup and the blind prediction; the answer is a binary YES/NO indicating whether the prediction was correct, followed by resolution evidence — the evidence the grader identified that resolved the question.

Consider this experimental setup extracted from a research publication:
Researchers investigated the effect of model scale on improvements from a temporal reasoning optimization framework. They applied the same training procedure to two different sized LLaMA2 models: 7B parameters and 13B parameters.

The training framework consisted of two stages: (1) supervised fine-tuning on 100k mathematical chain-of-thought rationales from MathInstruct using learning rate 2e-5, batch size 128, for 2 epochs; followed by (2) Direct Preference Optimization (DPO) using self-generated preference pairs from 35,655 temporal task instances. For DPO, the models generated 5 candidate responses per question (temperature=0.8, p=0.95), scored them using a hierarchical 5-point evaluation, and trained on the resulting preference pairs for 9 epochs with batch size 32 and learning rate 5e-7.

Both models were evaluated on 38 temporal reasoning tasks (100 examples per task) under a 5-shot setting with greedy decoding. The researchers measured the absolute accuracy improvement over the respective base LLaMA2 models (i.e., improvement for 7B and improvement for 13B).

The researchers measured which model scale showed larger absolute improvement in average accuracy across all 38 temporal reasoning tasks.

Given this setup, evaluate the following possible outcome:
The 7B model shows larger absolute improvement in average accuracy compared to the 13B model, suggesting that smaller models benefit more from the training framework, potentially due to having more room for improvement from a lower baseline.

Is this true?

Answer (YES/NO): YES